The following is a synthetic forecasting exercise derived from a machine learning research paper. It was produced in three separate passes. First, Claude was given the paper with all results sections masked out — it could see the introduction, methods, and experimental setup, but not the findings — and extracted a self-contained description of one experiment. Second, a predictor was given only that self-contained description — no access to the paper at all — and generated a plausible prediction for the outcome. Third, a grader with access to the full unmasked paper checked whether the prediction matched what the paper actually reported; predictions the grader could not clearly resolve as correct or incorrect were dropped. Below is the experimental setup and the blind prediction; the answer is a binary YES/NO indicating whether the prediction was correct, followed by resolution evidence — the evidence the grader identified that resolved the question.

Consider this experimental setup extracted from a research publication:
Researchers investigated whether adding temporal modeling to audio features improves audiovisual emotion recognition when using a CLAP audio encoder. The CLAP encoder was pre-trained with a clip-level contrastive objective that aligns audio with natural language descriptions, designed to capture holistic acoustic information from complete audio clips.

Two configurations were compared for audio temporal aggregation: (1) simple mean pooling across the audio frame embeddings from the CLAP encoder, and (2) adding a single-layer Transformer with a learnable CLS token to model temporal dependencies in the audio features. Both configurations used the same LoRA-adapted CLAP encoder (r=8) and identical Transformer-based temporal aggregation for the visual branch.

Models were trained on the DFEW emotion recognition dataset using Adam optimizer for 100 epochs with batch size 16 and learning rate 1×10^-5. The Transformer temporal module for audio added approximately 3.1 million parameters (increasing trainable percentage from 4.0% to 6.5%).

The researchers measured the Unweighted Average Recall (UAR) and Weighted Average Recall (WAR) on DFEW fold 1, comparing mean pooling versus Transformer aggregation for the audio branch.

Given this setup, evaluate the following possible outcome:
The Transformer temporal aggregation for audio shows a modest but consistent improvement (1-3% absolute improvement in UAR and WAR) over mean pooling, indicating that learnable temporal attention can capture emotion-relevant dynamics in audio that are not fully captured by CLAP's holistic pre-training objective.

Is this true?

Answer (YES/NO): NO